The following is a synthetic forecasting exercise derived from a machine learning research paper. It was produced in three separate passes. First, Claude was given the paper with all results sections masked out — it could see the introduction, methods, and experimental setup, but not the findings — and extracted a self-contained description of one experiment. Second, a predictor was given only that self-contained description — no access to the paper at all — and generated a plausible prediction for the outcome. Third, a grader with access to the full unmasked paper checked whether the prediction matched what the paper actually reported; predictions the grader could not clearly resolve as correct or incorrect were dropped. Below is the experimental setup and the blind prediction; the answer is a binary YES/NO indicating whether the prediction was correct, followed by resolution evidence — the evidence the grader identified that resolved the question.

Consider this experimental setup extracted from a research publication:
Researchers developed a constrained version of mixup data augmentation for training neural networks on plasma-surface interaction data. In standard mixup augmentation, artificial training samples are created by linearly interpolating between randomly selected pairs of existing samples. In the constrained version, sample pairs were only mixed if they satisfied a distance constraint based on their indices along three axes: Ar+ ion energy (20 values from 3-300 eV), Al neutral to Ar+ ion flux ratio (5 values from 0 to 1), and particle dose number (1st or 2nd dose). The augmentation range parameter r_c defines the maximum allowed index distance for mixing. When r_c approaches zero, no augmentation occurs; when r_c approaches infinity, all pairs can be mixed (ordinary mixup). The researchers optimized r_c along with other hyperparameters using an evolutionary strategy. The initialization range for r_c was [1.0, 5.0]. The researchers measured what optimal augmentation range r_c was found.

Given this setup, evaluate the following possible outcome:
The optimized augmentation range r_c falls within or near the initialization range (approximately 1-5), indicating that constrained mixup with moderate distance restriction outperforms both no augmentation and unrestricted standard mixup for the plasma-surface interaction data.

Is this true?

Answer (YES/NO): YES